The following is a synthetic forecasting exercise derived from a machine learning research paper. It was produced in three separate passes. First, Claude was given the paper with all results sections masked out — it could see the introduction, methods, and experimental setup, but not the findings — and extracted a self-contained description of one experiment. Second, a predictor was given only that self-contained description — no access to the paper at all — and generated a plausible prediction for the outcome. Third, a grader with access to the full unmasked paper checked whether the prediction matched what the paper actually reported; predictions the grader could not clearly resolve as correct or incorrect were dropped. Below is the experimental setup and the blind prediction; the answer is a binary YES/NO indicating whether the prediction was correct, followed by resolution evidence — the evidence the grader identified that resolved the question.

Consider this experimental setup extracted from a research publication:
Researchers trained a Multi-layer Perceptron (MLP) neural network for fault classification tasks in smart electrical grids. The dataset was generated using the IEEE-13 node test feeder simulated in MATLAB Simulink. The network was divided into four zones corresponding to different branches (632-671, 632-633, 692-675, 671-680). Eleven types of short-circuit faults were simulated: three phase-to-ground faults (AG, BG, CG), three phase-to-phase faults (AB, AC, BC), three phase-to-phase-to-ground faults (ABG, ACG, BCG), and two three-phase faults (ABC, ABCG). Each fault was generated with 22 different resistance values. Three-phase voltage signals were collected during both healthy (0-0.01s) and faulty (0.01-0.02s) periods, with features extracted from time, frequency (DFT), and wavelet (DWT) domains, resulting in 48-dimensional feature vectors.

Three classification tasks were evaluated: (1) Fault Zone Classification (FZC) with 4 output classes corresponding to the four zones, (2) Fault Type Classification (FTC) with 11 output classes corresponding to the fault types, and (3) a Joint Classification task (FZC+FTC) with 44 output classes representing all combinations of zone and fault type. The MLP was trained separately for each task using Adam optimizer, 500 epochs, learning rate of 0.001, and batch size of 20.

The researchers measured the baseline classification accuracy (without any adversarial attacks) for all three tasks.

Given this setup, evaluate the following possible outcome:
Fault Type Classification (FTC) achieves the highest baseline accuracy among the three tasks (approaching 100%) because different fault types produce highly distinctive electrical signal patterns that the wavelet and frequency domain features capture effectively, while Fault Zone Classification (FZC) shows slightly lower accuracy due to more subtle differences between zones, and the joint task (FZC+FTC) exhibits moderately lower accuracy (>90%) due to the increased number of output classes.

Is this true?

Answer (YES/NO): NO